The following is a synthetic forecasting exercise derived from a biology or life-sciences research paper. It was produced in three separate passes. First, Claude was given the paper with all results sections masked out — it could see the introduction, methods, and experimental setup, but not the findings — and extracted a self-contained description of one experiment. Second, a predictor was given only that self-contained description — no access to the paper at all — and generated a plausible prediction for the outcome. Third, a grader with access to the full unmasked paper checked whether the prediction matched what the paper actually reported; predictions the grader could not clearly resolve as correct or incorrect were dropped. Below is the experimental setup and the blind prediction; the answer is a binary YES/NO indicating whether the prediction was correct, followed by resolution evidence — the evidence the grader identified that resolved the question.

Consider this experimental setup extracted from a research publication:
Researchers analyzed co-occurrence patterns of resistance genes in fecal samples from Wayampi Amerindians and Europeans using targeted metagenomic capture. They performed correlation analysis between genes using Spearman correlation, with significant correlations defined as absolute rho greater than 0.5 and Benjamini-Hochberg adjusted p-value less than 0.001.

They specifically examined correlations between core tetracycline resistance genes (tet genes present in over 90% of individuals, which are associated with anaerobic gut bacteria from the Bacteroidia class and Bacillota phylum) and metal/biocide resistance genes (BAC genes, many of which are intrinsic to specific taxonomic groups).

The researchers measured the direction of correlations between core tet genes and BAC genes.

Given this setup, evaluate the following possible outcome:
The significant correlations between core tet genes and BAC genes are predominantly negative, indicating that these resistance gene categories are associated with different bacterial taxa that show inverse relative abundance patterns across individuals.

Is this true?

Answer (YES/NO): YES